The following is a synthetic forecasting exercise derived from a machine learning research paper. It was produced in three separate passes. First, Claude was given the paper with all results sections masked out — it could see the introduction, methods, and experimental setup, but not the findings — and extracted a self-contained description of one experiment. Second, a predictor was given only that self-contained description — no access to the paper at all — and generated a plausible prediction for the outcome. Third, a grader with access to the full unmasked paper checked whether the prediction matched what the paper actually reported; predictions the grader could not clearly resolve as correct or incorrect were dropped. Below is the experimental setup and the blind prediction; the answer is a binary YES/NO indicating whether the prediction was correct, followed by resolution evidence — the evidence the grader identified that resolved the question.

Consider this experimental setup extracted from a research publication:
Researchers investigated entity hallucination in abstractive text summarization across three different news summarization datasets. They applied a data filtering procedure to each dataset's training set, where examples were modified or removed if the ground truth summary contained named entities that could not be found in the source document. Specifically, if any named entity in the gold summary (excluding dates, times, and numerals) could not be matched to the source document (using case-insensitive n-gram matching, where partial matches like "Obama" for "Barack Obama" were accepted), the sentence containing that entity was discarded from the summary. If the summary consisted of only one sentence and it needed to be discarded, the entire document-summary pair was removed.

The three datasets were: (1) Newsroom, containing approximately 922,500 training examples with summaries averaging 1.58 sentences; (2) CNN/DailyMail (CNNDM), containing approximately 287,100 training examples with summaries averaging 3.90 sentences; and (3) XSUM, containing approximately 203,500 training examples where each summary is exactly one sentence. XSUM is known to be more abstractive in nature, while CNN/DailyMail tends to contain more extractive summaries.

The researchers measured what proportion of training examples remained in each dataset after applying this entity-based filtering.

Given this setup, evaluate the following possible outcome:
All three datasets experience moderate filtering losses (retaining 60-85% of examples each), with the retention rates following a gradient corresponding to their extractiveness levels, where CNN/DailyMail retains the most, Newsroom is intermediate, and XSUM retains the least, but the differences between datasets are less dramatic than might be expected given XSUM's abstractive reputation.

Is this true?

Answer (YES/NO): NO